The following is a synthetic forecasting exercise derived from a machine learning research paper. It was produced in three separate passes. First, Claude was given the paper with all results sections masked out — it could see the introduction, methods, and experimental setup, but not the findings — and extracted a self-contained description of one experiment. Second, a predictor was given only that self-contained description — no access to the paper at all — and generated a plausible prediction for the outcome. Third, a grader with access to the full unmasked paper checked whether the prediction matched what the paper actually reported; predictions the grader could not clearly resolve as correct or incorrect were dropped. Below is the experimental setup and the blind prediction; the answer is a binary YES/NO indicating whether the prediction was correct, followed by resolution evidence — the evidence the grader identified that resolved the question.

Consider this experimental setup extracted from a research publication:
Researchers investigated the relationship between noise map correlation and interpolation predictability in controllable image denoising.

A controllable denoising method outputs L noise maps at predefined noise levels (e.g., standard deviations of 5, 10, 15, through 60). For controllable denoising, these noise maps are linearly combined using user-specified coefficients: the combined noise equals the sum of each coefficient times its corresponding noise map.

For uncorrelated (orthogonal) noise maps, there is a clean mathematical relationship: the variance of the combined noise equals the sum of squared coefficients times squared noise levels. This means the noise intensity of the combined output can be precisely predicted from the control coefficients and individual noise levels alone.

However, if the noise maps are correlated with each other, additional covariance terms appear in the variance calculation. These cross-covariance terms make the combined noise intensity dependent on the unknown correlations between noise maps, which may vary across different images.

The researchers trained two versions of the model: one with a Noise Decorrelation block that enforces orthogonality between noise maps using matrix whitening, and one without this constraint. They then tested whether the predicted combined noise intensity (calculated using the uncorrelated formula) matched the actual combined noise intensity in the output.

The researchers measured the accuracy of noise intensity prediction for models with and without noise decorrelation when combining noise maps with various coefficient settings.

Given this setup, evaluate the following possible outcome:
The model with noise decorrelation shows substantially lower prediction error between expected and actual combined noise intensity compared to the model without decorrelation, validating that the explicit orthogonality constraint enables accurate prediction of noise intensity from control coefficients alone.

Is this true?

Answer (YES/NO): YES